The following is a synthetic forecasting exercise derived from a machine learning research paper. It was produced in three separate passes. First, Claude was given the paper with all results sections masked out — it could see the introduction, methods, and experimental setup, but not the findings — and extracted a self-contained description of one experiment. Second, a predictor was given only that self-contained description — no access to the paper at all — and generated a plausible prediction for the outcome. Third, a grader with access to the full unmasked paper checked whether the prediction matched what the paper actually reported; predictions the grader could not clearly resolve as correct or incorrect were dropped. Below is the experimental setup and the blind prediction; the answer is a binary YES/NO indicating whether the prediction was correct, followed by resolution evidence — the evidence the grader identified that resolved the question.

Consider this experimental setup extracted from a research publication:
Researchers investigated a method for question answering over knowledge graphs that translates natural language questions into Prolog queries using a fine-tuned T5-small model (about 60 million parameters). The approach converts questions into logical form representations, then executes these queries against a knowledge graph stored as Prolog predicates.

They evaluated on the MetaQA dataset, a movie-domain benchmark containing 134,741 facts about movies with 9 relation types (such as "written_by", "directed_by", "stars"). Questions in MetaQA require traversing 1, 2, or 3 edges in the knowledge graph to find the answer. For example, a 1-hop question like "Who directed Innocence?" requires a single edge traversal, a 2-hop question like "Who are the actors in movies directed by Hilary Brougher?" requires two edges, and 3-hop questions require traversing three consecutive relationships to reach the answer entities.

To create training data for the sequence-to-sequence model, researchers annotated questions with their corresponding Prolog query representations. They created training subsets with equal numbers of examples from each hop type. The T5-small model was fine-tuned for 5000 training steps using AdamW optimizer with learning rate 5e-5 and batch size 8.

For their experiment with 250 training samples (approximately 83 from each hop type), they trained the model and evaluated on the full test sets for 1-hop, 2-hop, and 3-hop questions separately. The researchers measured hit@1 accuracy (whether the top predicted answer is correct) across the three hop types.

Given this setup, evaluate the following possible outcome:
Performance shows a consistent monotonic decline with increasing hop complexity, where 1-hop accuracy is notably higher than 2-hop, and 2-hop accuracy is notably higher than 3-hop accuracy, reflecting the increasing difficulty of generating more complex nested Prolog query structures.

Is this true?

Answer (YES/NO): NO